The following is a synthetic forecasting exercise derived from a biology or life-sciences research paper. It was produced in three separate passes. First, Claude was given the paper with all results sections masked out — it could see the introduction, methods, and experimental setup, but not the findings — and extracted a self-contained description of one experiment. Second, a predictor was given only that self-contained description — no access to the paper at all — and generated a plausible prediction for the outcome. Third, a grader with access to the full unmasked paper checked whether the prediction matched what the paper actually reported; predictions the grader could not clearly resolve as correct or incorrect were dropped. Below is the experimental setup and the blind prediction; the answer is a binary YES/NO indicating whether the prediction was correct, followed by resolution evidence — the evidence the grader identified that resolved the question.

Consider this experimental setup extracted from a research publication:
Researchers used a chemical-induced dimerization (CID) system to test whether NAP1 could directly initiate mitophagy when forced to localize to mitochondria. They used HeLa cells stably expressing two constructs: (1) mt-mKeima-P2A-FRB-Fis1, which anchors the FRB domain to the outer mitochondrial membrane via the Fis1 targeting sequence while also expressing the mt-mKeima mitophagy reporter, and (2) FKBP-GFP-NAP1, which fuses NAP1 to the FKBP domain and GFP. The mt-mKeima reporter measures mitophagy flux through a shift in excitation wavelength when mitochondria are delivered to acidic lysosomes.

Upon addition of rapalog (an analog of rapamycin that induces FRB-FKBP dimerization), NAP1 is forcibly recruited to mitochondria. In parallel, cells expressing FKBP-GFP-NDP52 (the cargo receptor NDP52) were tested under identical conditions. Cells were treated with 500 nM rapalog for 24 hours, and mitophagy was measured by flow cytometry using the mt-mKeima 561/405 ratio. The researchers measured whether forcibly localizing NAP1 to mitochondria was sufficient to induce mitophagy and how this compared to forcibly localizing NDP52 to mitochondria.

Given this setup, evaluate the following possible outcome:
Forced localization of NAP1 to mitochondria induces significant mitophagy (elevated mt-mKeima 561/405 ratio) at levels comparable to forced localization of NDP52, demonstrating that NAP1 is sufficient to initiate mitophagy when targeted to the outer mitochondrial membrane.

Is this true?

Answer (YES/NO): YES